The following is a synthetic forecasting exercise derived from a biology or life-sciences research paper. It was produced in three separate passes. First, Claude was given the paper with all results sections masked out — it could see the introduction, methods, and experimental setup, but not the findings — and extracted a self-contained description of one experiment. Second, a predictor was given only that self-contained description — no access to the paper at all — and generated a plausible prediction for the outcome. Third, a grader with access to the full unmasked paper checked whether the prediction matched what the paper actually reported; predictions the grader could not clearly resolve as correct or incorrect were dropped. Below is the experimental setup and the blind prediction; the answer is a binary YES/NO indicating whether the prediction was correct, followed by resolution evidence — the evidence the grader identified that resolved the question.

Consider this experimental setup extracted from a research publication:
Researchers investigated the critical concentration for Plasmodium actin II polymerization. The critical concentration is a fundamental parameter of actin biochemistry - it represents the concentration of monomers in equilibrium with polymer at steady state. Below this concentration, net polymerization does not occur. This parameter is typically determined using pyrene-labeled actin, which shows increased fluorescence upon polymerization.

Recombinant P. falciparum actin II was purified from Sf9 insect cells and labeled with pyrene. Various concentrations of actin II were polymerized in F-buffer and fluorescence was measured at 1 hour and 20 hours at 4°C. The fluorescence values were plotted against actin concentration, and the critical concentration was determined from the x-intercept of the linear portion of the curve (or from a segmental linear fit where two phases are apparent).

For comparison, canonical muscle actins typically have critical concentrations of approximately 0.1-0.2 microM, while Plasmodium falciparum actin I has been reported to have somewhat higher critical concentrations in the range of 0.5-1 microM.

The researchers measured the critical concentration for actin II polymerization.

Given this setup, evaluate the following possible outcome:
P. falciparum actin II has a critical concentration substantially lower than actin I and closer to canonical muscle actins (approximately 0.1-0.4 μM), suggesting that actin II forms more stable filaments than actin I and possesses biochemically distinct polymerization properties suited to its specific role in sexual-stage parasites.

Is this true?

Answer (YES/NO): NO